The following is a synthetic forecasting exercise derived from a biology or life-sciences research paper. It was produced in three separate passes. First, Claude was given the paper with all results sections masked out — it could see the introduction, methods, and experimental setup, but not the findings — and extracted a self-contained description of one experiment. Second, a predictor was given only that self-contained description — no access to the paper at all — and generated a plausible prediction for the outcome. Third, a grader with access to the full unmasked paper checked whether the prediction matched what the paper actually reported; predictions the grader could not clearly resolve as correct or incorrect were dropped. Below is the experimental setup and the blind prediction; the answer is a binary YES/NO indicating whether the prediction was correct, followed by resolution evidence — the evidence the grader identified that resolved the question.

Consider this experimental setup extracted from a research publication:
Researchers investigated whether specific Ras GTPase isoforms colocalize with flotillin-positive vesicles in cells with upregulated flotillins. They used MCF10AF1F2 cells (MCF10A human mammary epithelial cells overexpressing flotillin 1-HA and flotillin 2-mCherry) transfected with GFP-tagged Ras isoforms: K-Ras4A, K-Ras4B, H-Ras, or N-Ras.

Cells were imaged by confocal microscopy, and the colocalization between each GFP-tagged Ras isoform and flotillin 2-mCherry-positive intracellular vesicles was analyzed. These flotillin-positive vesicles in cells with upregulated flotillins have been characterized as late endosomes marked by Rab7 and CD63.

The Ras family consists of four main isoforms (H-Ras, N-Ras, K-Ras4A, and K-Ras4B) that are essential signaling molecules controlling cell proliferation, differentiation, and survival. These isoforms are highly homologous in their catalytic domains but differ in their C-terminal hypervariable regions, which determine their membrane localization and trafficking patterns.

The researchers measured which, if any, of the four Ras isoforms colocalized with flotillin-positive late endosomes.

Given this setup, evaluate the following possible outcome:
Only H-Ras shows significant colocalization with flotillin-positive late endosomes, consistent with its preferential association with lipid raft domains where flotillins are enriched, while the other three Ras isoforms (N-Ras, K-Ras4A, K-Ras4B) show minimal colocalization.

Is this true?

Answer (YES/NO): NO